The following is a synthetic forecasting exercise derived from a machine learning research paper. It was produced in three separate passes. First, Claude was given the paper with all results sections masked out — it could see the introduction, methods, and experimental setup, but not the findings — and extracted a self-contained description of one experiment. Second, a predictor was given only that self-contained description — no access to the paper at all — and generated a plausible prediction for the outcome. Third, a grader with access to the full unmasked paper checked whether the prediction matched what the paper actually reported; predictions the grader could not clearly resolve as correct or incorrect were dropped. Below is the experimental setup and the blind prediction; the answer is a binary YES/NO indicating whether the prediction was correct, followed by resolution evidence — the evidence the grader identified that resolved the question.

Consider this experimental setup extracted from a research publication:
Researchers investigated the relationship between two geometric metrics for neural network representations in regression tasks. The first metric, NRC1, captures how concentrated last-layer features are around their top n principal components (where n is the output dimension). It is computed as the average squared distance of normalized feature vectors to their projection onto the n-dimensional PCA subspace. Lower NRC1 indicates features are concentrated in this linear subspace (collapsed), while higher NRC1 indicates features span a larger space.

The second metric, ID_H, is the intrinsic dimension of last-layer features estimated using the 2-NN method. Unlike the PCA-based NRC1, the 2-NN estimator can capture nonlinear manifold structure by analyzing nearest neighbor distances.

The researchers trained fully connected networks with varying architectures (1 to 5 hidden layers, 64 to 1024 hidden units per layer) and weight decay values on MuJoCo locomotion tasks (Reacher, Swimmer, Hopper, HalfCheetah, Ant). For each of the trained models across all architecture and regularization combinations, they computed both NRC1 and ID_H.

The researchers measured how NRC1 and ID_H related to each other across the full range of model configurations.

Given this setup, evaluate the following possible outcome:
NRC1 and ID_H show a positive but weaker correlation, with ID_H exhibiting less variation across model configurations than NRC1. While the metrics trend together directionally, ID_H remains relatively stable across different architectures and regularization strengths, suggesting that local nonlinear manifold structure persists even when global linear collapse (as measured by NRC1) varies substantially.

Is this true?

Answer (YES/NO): NO